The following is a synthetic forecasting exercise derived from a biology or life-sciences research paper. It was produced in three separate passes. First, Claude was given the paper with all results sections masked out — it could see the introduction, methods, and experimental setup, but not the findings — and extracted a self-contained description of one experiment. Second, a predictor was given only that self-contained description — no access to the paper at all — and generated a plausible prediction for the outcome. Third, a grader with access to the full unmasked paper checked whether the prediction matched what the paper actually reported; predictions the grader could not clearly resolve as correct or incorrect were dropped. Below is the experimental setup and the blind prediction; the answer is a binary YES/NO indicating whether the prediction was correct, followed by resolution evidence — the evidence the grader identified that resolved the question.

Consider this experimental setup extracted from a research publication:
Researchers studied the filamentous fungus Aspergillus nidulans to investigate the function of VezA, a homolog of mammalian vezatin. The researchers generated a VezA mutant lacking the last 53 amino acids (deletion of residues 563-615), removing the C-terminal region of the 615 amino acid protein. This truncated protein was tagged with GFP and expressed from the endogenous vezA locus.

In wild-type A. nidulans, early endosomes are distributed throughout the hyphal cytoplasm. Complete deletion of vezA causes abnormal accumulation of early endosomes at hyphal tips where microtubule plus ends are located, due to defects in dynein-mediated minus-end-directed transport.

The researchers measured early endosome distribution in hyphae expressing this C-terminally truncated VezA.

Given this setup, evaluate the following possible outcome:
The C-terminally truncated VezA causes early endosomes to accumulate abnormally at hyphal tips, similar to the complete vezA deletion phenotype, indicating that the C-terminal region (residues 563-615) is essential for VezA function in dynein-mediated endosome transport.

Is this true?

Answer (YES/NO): YES